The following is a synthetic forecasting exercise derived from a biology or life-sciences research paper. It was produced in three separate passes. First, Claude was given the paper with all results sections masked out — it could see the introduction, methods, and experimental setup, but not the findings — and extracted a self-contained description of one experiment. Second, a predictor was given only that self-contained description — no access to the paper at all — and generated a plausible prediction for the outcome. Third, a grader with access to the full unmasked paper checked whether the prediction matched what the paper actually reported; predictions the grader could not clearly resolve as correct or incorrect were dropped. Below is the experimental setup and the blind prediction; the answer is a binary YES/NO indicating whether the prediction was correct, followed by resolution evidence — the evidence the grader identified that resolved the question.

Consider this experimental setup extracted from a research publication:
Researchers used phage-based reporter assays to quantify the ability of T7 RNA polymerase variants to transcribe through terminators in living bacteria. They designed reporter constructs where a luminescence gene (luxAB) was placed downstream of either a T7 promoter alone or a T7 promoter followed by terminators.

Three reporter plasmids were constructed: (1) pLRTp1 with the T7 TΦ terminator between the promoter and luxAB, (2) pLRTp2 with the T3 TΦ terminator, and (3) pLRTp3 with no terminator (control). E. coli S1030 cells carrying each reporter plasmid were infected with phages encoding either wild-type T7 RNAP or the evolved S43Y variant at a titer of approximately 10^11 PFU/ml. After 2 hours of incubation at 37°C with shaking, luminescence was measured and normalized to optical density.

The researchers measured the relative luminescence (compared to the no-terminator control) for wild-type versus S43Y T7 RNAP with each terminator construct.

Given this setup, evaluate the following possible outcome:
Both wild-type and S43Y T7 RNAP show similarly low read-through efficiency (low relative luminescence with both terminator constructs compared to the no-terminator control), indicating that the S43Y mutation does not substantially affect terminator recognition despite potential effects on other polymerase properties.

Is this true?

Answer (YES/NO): NO